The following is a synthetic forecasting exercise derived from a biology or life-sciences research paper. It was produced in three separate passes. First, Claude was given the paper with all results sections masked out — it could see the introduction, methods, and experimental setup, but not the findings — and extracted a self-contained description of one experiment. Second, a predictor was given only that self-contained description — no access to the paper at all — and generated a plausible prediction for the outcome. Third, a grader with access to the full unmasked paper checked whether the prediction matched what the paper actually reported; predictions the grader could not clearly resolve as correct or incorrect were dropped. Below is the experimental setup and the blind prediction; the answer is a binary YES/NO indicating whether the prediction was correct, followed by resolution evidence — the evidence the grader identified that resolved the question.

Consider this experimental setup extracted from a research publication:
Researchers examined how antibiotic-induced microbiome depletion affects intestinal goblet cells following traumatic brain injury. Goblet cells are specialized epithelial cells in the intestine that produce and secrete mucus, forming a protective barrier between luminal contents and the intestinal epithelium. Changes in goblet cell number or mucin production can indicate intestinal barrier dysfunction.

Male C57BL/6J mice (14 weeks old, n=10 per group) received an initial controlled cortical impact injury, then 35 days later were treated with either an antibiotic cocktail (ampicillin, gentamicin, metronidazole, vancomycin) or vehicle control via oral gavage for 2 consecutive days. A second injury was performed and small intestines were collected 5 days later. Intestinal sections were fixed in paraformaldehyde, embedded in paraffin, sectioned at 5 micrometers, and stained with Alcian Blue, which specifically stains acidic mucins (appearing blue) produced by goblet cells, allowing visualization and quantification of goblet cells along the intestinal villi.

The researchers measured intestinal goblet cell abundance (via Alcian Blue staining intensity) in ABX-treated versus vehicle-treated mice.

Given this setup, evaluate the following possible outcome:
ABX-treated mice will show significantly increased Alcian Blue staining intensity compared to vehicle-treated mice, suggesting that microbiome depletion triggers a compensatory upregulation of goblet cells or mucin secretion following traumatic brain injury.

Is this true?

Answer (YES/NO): NO